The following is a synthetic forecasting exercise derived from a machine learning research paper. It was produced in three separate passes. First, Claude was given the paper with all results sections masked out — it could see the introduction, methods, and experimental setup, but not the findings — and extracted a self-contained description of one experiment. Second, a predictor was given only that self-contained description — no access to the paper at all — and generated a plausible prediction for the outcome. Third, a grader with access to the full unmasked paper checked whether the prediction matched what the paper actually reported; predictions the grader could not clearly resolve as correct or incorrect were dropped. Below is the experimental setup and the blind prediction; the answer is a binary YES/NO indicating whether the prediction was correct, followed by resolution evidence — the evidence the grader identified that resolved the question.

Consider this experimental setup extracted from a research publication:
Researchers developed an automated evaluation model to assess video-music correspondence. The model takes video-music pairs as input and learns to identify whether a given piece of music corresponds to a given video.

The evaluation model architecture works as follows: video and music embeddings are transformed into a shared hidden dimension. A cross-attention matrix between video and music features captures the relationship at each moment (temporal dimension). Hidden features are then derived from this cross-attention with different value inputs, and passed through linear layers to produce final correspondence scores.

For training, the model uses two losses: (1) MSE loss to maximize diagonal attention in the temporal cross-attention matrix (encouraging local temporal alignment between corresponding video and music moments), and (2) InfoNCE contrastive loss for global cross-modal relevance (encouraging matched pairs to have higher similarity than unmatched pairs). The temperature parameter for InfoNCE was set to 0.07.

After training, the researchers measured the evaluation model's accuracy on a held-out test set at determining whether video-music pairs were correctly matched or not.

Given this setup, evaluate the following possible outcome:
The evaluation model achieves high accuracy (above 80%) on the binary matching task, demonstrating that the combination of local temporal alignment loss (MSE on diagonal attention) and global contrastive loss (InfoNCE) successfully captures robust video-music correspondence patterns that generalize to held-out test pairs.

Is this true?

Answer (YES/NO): YES